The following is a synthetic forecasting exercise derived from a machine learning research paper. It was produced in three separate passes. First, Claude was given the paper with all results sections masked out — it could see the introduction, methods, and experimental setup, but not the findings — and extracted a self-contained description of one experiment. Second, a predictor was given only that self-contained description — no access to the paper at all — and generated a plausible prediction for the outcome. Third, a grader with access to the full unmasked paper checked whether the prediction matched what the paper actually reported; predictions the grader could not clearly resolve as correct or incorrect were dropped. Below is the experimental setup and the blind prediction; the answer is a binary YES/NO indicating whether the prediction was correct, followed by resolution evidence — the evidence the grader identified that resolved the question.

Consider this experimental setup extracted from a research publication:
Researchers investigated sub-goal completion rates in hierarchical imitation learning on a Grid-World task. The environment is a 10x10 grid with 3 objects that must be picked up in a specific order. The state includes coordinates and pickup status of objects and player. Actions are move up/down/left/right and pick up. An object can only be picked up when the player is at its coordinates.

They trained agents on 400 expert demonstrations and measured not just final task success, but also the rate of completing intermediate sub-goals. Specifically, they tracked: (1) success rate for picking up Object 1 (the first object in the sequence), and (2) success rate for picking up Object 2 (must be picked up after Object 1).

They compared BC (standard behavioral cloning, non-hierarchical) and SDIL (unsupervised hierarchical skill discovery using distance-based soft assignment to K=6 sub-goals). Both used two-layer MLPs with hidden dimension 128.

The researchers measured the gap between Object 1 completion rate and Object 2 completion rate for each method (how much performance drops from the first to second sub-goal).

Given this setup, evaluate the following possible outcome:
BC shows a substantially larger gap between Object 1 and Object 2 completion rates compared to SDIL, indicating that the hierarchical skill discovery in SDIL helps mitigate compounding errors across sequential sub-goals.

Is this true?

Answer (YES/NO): NO